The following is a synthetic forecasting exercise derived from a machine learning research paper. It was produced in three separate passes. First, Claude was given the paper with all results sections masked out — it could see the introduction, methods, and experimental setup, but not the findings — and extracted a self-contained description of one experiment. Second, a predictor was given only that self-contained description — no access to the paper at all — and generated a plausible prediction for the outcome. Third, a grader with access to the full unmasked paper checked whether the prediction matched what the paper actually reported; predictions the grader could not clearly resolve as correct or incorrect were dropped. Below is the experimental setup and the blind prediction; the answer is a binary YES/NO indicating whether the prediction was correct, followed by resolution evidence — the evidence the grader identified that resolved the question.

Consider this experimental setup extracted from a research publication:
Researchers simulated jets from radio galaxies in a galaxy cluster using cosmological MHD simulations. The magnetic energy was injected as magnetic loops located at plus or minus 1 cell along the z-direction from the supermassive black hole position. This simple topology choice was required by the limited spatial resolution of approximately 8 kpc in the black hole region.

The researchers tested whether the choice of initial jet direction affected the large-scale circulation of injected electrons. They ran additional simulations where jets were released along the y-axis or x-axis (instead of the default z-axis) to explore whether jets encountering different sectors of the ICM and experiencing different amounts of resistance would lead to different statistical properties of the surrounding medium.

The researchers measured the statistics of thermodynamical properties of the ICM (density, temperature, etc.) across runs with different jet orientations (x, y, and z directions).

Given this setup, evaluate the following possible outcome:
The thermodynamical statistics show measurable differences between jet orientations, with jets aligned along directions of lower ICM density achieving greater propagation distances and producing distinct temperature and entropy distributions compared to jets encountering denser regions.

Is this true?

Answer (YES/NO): NO